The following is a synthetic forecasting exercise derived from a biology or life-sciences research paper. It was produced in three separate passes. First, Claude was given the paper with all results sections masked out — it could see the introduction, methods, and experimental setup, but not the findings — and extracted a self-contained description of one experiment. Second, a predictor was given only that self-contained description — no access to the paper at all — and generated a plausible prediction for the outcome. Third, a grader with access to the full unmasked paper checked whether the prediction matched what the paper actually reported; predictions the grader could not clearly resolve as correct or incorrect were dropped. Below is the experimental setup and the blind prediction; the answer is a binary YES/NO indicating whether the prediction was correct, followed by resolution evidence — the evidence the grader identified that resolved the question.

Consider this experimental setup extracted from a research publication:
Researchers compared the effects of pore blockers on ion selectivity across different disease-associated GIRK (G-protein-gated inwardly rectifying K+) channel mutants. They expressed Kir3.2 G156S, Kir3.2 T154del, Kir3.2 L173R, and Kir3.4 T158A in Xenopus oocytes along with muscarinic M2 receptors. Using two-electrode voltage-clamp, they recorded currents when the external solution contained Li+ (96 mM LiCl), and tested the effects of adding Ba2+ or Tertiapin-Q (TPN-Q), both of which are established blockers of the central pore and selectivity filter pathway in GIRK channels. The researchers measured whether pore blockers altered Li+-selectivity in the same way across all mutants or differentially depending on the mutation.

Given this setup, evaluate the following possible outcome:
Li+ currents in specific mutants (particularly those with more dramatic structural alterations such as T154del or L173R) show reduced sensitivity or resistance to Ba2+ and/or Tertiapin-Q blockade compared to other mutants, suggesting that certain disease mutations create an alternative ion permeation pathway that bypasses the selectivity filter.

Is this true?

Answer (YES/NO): NO